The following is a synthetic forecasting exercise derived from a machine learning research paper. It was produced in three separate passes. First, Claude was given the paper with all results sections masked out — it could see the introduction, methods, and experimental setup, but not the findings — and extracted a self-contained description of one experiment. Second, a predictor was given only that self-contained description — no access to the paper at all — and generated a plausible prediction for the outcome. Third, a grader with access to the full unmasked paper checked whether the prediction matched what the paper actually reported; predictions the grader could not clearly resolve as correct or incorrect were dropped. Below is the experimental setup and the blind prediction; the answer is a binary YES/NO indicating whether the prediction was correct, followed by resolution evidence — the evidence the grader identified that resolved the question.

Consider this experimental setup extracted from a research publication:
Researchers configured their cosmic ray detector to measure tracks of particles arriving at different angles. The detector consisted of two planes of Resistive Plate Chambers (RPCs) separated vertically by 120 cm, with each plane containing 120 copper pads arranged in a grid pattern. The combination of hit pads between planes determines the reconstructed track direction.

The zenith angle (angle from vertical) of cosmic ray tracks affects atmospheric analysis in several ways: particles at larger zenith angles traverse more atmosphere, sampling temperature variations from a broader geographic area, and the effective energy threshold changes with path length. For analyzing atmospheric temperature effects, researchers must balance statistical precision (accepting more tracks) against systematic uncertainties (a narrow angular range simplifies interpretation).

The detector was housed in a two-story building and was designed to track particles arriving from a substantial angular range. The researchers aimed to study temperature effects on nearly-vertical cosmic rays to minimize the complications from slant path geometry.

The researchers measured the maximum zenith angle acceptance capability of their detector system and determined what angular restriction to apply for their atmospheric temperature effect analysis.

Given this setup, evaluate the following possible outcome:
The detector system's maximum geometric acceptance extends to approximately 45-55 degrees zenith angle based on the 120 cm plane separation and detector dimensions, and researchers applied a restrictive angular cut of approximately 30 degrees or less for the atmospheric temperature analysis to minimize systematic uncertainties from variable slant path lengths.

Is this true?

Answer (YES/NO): NO